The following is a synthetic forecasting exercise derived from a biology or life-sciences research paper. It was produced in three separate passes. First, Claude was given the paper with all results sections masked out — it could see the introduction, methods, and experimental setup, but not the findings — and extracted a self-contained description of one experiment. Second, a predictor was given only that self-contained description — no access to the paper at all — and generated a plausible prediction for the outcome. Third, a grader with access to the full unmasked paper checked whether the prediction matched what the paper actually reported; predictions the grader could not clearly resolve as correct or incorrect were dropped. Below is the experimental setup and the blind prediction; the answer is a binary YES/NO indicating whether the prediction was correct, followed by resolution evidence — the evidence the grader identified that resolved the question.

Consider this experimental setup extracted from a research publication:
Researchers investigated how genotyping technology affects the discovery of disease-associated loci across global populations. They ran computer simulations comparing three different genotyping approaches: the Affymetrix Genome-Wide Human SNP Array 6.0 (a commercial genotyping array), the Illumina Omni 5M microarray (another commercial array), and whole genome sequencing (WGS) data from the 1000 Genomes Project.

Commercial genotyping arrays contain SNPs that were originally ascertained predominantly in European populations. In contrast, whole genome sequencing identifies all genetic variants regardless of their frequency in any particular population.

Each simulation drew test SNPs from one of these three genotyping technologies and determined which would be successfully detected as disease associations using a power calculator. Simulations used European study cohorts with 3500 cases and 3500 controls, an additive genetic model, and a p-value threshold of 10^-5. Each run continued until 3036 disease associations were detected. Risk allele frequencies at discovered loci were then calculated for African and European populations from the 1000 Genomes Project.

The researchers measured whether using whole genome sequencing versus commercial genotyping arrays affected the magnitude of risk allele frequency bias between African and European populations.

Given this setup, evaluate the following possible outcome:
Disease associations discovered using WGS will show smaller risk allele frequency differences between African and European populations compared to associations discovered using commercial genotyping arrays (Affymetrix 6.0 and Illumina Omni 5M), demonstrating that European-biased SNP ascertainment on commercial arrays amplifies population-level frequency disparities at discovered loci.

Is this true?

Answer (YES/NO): YES